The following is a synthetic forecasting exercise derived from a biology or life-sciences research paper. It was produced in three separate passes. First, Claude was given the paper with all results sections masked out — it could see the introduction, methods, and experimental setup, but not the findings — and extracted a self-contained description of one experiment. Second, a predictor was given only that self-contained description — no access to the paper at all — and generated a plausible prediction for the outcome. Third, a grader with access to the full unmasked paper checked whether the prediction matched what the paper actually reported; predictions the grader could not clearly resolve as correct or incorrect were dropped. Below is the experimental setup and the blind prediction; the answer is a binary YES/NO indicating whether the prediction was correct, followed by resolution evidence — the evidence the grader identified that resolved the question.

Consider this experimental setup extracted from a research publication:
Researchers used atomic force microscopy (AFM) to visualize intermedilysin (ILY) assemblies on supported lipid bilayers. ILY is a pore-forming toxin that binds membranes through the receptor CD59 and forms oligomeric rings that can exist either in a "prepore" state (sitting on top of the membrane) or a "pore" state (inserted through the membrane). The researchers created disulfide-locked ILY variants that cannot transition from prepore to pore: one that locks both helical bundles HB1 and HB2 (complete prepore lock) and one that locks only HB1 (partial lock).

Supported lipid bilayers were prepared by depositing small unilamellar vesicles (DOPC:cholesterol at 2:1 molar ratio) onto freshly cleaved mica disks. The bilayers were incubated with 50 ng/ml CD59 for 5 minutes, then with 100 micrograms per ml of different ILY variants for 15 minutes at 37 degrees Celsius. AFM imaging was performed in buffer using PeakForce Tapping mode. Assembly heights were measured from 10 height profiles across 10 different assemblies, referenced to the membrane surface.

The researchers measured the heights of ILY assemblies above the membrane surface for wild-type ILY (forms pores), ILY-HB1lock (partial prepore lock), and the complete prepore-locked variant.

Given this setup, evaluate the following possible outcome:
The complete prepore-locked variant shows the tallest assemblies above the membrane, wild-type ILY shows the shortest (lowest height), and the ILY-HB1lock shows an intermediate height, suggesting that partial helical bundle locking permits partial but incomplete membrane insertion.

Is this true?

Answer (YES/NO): NO